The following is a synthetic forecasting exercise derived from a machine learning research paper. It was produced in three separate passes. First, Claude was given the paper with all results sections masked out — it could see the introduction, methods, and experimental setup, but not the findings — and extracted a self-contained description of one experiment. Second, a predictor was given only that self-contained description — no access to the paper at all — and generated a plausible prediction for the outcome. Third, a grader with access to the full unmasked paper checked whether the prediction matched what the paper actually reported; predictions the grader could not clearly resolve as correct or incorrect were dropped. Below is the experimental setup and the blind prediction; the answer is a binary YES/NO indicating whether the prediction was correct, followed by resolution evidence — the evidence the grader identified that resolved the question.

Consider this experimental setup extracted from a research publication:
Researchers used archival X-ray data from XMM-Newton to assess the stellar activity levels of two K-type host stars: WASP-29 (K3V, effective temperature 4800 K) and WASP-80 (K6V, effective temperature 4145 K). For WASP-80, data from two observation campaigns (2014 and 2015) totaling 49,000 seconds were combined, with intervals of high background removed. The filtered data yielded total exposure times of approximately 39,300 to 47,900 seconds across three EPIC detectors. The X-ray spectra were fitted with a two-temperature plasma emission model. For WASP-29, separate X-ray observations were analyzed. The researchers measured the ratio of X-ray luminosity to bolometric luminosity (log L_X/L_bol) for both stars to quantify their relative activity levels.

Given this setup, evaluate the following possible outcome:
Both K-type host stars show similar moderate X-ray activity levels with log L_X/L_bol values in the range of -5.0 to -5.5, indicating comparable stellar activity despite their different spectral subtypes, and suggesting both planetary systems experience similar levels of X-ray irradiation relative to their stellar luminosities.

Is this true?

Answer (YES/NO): NO